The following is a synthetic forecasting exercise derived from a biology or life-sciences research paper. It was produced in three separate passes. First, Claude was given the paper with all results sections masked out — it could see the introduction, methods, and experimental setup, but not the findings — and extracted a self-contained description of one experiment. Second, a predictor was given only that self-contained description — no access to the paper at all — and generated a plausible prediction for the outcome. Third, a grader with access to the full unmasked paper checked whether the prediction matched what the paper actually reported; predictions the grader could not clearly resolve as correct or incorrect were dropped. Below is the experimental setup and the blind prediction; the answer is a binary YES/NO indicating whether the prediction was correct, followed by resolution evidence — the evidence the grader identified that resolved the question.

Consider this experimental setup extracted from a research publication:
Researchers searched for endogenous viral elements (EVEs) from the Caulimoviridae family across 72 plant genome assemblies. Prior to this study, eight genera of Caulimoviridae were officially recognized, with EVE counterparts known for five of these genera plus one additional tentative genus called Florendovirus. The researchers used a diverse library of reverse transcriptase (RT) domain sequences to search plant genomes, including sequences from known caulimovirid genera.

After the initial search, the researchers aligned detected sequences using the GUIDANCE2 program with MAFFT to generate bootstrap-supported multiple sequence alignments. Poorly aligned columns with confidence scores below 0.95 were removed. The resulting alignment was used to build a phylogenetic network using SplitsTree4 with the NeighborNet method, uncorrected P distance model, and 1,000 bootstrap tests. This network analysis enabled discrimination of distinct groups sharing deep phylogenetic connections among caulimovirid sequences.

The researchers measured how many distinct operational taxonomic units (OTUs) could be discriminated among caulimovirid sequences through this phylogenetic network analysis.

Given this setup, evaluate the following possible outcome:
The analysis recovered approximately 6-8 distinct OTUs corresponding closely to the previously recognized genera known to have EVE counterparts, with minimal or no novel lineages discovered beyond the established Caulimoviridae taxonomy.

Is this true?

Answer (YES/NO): NO